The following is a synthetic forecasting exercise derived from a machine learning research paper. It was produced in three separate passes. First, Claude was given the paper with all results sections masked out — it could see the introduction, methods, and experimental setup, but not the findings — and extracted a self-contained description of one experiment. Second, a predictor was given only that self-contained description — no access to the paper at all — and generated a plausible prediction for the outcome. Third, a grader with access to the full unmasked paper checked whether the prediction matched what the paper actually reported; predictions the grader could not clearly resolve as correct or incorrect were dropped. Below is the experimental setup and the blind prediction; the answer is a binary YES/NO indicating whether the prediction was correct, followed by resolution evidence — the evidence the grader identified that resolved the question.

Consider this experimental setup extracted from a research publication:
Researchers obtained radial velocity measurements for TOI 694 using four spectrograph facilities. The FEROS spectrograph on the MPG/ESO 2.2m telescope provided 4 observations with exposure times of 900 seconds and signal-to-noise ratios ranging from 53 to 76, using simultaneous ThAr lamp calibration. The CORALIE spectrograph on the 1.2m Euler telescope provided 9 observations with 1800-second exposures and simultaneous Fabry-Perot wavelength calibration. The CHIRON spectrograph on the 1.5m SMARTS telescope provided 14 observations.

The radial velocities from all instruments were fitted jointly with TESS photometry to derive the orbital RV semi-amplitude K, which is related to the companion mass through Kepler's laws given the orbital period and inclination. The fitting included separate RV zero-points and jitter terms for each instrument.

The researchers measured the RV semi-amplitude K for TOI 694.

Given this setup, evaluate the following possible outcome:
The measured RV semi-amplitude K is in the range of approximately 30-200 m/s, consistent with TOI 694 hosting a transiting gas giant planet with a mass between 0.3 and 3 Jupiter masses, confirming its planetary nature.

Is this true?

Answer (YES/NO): NO